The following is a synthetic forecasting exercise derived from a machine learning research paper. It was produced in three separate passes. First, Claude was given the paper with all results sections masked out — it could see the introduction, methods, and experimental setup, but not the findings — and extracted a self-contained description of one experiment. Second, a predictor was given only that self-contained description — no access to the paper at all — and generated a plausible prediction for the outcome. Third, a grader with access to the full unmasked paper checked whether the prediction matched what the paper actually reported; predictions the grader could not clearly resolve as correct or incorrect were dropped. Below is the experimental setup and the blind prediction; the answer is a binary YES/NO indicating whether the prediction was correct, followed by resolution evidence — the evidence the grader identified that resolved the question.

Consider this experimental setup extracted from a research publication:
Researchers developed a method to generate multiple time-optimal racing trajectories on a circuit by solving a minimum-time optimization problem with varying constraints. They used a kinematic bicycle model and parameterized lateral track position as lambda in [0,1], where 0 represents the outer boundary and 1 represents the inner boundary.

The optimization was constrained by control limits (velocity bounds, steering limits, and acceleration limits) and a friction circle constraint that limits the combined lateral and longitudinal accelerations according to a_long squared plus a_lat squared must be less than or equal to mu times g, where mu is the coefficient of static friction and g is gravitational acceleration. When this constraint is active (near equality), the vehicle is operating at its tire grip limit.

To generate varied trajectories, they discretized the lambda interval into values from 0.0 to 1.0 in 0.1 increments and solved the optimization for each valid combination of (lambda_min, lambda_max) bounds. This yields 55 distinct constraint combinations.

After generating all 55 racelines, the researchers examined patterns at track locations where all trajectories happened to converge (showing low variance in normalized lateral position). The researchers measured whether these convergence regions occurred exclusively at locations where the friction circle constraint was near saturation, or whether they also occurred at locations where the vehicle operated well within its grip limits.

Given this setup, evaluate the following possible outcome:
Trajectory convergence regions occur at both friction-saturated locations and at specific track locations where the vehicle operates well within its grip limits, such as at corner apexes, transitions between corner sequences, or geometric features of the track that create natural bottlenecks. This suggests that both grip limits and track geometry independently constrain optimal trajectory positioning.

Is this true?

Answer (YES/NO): NO